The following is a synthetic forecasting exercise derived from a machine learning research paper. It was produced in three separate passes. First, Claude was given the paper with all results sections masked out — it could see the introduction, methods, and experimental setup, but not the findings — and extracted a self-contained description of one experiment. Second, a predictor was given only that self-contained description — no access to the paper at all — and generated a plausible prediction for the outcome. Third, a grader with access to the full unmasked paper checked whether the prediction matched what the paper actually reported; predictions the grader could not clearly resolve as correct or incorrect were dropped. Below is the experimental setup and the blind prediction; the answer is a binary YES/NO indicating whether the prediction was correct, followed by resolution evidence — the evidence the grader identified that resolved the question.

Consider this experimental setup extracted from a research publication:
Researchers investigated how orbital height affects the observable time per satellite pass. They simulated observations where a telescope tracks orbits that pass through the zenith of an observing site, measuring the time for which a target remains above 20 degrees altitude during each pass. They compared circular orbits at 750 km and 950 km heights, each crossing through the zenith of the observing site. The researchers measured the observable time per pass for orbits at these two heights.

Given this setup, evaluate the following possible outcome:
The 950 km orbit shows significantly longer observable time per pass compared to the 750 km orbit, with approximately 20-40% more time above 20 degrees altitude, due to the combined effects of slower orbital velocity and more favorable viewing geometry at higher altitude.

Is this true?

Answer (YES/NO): NO